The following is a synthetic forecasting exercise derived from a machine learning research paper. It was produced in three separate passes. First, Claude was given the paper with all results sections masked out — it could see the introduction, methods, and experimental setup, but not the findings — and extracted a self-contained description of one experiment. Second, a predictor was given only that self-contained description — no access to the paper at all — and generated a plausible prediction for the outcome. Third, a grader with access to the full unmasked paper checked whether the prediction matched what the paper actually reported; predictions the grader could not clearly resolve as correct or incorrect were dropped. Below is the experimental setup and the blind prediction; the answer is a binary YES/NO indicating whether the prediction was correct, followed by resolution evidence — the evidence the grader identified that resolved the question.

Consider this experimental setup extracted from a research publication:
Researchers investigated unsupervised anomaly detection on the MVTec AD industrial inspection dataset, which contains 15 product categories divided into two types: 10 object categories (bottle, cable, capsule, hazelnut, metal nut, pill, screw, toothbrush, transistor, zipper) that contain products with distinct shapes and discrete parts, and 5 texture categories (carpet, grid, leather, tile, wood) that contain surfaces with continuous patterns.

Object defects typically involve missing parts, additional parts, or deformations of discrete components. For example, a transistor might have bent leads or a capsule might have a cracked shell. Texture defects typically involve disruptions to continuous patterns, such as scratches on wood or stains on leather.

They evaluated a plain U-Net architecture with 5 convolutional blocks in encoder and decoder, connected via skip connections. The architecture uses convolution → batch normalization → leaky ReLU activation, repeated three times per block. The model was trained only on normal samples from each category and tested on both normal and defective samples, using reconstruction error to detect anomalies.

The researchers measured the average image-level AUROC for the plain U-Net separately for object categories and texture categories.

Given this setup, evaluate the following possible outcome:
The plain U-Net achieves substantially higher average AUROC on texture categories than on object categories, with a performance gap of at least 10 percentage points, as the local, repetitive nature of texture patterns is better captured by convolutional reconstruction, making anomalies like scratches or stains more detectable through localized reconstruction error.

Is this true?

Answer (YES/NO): NO